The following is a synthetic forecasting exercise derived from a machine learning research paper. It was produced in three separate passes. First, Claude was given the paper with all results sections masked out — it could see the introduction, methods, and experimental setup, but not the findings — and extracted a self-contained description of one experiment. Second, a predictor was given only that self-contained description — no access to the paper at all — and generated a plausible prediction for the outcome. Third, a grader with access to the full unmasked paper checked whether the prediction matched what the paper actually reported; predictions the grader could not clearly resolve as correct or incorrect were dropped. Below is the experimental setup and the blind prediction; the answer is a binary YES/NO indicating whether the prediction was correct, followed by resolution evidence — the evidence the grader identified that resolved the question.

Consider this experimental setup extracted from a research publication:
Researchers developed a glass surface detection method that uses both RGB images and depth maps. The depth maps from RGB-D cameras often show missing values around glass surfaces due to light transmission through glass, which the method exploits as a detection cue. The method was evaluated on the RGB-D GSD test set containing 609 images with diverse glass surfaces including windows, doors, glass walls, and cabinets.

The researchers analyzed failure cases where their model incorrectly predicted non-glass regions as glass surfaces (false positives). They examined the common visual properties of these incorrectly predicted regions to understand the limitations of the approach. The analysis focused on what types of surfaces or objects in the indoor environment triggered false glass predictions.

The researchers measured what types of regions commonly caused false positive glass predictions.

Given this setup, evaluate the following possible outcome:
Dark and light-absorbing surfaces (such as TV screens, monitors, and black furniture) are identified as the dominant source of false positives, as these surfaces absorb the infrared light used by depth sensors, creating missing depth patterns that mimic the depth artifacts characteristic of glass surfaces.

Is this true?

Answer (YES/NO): NO